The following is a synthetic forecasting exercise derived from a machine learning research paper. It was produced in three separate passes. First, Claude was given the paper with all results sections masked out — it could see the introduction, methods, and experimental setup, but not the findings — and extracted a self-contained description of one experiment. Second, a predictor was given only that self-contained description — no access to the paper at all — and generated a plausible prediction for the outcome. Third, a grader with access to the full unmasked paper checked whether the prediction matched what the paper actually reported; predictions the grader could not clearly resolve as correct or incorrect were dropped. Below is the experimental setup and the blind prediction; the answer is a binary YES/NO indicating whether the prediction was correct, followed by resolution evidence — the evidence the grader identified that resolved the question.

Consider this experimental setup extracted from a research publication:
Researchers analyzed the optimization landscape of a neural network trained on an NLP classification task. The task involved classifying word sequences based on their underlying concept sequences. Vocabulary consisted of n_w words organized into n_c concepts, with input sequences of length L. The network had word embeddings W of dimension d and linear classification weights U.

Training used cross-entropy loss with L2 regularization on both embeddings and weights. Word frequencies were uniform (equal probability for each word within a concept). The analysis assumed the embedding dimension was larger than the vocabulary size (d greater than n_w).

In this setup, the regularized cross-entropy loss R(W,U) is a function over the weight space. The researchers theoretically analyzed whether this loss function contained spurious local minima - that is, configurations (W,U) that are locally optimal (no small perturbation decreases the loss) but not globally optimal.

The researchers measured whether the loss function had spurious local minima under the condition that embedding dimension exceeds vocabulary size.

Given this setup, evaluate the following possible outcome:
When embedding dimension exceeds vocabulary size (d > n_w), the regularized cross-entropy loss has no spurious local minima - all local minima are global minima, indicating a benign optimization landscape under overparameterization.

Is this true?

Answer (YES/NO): YES